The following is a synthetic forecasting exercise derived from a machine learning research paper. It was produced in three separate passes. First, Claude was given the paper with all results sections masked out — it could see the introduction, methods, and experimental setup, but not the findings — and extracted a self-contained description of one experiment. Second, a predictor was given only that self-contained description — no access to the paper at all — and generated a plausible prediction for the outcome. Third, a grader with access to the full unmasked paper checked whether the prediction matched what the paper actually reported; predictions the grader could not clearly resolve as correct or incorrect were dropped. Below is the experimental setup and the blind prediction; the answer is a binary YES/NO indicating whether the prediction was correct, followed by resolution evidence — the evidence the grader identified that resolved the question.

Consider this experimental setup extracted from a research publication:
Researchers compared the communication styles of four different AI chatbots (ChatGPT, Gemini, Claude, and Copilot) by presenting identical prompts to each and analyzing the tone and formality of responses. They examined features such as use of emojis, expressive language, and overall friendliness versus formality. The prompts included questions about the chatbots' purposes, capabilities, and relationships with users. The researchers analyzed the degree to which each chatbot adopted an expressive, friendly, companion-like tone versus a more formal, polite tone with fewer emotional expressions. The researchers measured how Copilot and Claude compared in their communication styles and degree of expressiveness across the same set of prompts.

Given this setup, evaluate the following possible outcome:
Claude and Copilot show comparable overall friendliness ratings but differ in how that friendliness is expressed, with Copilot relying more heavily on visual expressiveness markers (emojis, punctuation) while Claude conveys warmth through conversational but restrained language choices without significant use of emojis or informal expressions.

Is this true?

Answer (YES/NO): NO